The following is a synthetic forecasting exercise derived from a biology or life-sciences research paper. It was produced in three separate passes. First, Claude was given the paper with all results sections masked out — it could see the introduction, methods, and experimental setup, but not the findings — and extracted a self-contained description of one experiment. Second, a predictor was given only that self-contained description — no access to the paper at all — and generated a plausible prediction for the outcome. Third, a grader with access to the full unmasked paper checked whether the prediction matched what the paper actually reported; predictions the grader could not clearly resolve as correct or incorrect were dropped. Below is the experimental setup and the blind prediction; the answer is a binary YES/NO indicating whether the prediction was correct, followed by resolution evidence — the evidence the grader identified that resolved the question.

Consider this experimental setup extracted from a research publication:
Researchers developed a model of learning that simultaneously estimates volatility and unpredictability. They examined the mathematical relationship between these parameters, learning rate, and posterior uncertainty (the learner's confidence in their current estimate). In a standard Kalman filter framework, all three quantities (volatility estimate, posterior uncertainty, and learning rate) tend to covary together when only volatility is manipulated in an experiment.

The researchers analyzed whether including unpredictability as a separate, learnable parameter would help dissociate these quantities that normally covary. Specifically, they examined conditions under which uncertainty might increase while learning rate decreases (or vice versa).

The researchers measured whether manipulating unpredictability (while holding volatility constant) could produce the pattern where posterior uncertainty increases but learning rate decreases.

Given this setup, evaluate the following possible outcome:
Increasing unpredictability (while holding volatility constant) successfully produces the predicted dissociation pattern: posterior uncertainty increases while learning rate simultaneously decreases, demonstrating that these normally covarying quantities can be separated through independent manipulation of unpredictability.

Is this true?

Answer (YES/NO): YES